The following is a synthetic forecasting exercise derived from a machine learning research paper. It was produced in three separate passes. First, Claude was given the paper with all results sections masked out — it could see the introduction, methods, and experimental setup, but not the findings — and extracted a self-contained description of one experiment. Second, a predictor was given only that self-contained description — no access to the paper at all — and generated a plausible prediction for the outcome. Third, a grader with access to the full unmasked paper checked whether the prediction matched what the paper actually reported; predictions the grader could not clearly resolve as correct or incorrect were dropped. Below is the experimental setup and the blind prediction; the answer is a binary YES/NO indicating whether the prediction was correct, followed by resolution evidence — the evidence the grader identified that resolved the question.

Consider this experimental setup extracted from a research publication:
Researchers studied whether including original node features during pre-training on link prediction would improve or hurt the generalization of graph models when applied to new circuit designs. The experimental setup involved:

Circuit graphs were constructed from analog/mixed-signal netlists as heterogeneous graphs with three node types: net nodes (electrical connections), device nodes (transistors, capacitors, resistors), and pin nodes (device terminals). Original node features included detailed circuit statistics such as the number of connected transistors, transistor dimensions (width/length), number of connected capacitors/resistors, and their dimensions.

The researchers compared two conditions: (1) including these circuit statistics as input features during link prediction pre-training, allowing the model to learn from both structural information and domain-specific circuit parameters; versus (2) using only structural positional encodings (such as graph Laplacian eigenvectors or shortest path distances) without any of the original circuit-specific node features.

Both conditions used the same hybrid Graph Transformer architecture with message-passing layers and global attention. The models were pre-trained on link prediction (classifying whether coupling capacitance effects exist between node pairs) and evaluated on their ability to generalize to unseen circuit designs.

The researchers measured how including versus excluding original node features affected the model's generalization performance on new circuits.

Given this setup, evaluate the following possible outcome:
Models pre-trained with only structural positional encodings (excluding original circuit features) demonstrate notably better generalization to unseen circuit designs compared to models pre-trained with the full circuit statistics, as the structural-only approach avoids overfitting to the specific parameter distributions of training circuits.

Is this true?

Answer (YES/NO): YES